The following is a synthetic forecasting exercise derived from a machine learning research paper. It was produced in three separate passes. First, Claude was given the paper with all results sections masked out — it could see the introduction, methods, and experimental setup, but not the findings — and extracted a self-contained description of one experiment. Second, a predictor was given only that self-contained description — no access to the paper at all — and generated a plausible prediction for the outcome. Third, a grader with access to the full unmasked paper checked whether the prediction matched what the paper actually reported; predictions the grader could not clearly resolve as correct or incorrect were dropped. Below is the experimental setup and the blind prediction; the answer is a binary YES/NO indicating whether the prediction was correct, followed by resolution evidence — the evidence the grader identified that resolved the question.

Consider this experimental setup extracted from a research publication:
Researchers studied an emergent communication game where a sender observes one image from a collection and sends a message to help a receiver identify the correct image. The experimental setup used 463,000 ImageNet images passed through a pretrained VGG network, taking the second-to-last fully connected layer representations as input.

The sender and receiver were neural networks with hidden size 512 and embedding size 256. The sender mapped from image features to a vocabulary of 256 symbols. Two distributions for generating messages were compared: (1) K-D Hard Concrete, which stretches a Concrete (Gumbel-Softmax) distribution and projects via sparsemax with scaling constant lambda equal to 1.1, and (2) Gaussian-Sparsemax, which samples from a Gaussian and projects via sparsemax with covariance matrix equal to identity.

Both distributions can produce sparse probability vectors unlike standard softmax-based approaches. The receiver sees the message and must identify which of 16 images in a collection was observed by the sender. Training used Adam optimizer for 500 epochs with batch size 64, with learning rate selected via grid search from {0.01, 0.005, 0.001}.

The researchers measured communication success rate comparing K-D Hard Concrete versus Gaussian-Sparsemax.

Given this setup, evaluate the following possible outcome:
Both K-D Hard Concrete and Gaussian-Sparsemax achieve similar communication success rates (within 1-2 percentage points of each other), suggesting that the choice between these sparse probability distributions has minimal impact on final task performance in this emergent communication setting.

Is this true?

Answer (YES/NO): NO